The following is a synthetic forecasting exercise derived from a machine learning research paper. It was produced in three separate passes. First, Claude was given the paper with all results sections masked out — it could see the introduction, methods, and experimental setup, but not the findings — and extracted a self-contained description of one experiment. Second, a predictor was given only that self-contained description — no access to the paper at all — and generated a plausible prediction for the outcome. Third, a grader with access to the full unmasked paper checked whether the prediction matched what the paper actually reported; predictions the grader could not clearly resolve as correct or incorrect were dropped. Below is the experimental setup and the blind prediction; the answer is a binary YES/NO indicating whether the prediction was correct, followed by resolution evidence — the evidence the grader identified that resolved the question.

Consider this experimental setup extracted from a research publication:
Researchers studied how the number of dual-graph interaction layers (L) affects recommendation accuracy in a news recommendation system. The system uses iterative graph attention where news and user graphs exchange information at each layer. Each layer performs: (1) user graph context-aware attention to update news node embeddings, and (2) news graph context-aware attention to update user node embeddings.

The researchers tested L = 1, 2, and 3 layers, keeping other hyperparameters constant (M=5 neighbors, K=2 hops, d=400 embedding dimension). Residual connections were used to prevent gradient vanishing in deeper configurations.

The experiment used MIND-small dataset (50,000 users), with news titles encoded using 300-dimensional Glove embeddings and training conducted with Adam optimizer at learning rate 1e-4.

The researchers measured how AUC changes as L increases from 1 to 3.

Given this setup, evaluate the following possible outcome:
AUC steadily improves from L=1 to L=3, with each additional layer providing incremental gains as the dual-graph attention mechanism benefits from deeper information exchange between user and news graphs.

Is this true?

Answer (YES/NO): YES